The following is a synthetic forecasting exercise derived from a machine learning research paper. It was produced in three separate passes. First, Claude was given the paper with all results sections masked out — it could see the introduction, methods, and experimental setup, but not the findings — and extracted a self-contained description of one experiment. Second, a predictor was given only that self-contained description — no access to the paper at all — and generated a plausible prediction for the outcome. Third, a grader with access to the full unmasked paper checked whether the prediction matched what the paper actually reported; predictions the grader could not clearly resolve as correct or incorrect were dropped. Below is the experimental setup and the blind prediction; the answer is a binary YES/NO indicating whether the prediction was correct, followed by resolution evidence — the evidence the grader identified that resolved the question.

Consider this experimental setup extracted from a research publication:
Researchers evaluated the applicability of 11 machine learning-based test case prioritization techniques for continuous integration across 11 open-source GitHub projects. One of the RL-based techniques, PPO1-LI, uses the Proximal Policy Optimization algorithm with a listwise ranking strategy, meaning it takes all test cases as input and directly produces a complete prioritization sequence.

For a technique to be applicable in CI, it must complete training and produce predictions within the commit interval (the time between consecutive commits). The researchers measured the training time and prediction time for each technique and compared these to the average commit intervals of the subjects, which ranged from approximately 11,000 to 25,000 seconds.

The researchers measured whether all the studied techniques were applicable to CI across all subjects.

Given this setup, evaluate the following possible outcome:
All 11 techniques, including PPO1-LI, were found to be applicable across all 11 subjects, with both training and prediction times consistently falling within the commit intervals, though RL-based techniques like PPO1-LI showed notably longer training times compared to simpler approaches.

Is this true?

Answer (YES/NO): NO